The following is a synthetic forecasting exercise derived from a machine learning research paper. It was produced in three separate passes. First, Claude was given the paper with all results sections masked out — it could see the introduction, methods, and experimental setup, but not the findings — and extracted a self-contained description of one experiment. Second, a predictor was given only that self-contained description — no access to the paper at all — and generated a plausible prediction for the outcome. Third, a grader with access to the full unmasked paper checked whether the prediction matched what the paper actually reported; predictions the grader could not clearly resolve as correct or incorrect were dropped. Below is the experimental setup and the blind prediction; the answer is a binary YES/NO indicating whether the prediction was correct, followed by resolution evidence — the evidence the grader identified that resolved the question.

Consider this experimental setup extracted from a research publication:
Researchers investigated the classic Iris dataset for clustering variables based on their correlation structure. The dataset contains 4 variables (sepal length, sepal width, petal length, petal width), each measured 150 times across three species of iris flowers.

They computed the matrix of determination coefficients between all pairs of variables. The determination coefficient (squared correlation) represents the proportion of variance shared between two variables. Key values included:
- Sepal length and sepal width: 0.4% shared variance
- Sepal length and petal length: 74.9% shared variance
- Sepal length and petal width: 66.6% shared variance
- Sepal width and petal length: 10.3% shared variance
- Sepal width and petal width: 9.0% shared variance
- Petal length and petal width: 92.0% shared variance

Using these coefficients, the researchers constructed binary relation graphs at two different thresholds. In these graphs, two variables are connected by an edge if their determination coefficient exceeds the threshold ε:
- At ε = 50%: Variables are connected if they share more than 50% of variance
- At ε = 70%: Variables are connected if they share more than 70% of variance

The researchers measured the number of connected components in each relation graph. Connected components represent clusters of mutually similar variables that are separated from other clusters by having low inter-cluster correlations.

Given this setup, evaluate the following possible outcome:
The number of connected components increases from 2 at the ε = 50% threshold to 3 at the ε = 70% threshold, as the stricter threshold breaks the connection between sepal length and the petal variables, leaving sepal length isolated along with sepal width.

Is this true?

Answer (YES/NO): NO